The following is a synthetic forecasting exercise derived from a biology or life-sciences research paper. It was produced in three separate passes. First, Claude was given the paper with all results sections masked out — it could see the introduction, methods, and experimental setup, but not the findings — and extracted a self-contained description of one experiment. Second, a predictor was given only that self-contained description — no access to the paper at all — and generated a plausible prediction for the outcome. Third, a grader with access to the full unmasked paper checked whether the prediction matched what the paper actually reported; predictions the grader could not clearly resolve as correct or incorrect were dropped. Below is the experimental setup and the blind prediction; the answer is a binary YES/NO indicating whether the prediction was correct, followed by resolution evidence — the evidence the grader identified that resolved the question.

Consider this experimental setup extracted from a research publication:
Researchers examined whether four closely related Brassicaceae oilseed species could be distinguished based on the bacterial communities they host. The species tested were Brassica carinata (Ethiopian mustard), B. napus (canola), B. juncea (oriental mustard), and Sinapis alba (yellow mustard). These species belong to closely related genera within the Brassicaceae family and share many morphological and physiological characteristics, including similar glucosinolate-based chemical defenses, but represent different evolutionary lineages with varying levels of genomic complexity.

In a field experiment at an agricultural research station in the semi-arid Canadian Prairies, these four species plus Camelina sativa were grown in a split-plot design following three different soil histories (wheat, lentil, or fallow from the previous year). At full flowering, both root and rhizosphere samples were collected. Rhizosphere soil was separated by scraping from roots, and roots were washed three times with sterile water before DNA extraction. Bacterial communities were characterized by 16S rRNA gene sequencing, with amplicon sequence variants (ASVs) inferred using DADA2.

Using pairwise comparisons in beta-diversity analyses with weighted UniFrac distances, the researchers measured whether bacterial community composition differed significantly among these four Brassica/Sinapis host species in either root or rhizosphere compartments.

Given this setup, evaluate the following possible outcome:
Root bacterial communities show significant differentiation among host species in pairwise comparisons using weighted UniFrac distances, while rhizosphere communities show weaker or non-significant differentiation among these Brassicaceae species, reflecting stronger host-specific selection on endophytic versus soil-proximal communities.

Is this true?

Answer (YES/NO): NO